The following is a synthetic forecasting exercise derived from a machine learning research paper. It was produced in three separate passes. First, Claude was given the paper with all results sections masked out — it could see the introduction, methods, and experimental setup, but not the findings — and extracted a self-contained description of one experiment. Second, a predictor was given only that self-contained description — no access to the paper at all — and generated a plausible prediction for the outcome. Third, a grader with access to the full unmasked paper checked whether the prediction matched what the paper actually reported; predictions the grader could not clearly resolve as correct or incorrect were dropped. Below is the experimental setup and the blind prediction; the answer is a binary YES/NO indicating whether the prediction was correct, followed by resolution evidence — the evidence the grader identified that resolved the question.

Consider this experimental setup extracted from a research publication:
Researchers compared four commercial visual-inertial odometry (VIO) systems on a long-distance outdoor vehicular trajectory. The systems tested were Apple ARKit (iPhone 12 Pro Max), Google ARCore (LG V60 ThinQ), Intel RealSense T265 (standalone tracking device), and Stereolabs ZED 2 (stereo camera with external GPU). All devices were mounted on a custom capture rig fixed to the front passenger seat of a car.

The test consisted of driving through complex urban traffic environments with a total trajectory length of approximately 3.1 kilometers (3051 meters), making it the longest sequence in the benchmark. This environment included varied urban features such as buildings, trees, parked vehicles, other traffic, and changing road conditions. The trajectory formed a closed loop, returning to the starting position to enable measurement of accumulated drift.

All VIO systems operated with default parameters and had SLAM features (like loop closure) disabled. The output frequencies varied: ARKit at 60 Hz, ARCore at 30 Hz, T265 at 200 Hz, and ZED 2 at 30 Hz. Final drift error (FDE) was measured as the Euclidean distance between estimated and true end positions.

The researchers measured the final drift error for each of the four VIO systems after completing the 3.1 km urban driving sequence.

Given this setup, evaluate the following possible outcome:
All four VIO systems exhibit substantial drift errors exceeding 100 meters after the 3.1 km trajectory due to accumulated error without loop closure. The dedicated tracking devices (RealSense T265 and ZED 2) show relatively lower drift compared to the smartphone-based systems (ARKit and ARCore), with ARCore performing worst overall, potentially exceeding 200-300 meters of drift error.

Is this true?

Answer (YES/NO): NO